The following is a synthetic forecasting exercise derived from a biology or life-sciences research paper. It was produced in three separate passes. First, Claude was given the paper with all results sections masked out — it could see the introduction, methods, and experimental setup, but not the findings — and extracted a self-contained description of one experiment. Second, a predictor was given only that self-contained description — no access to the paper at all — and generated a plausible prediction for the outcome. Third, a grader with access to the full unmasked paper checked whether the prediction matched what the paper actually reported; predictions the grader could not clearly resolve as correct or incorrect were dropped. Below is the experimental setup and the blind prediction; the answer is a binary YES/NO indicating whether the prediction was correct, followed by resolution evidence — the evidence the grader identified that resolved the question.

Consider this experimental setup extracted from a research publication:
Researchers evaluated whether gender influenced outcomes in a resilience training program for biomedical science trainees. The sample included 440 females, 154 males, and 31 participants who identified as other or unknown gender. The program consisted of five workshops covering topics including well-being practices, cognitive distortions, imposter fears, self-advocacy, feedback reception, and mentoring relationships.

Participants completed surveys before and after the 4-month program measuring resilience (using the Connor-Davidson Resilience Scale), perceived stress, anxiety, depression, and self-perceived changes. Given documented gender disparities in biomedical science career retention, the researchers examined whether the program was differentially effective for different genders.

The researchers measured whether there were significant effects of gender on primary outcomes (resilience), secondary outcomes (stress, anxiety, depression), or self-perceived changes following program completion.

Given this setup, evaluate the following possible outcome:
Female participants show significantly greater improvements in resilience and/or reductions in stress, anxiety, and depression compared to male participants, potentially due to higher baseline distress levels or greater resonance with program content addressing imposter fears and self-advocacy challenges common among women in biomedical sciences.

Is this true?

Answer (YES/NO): NO